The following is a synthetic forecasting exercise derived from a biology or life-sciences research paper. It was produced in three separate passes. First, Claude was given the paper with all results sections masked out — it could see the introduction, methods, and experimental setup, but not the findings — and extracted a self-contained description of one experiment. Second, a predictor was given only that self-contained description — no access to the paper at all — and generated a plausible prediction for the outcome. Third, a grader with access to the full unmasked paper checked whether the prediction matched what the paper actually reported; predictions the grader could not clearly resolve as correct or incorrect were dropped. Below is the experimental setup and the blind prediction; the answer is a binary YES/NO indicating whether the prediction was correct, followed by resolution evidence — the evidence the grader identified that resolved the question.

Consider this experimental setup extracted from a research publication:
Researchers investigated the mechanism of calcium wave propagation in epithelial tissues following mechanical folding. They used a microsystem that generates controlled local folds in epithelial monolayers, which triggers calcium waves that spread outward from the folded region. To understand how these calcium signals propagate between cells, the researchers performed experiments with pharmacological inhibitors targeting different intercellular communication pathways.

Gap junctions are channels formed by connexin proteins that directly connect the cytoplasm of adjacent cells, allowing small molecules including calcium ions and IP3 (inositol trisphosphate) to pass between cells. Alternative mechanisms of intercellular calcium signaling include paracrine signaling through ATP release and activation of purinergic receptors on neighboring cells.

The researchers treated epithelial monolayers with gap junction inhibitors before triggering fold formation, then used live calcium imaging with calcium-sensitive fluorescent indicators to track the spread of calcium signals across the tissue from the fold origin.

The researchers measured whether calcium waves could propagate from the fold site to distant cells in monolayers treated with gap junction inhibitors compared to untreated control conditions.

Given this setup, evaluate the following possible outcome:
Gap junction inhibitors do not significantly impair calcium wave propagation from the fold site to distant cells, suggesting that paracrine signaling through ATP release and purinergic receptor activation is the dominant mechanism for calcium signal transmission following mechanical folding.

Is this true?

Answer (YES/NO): NO